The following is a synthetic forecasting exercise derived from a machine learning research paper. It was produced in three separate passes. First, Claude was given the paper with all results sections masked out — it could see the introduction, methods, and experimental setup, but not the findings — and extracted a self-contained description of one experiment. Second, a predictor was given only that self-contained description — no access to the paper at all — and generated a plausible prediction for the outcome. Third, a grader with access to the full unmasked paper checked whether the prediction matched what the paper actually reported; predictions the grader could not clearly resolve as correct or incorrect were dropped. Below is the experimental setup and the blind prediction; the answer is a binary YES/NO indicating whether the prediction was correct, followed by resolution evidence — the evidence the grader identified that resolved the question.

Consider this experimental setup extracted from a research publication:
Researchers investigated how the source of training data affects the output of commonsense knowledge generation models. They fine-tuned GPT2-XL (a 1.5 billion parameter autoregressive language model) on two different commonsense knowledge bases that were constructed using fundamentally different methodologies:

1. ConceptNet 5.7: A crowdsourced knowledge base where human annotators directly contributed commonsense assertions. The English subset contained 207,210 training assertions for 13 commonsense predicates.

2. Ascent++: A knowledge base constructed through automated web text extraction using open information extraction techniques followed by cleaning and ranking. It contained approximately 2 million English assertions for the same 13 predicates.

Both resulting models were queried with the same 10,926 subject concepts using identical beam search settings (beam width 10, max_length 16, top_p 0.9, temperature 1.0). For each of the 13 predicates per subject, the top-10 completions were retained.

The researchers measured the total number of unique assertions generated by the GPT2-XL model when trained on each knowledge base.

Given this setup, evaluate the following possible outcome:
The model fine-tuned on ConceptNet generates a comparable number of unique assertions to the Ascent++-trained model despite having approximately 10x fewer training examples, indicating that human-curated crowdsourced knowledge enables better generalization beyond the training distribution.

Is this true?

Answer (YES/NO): YES